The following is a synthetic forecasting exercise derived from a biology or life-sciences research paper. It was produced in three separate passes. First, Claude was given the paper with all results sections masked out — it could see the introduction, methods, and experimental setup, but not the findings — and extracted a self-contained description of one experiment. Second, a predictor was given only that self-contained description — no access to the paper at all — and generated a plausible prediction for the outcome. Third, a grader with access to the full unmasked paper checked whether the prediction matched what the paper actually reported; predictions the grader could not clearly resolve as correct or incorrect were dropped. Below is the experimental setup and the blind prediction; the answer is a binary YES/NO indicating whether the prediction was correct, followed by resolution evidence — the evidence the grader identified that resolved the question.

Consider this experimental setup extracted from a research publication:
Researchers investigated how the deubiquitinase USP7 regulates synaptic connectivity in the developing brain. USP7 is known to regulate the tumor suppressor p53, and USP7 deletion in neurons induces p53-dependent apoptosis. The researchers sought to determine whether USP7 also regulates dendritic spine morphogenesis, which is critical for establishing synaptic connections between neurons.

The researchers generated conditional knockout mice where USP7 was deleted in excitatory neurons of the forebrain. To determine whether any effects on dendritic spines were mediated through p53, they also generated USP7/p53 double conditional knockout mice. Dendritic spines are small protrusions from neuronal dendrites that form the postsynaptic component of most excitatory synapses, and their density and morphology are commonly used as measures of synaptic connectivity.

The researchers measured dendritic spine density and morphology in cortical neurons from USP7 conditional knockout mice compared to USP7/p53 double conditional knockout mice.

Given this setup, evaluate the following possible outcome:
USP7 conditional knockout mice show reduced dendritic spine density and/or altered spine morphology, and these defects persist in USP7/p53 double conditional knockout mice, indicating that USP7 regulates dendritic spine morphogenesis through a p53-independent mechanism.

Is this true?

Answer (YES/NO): YES